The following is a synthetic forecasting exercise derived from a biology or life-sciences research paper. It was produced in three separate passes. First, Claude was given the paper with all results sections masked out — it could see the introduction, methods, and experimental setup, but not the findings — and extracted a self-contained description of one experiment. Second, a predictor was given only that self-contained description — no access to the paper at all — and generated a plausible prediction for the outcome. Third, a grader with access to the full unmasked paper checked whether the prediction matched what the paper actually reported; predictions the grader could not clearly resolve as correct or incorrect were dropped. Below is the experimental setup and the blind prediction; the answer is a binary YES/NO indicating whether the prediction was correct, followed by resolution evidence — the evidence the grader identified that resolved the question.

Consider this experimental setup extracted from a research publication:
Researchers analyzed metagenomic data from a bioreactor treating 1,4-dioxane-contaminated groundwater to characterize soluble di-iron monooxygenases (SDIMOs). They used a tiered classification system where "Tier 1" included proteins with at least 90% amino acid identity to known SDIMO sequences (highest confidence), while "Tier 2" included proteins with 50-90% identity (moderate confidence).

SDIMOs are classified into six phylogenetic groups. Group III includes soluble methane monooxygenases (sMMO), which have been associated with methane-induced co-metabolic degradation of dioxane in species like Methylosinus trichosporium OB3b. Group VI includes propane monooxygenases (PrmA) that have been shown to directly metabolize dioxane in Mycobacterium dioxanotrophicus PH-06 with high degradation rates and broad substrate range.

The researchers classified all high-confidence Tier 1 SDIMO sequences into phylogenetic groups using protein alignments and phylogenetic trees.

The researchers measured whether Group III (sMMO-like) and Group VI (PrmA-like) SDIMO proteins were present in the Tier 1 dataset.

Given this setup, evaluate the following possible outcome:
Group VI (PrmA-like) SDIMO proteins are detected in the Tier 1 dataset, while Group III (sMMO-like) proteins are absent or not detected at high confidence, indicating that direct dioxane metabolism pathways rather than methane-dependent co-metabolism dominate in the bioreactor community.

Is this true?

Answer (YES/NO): NO